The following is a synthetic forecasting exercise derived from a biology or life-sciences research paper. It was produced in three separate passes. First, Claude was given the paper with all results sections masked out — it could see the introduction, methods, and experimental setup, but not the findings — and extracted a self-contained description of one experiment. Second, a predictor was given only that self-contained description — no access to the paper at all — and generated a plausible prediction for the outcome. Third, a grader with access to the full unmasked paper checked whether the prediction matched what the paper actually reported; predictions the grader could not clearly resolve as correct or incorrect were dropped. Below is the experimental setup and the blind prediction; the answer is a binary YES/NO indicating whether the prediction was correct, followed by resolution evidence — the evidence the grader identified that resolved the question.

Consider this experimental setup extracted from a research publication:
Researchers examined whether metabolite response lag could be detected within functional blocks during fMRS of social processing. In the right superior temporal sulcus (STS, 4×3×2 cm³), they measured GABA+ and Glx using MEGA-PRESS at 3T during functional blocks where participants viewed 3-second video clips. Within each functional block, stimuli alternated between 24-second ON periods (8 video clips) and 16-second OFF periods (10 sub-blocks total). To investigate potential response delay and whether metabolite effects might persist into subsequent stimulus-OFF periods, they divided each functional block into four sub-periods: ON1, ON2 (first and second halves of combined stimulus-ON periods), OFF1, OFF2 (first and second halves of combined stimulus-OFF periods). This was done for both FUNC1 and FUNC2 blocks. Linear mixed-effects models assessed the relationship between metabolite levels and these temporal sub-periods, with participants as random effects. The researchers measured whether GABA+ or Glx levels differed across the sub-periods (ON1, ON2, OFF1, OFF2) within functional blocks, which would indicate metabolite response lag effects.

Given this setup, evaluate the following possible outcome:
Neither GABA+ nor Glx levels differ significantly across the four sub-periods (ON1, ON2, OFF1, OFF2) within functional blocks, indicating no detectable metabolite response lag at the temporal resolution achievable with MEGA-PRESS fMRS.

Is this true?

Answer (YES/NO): YES